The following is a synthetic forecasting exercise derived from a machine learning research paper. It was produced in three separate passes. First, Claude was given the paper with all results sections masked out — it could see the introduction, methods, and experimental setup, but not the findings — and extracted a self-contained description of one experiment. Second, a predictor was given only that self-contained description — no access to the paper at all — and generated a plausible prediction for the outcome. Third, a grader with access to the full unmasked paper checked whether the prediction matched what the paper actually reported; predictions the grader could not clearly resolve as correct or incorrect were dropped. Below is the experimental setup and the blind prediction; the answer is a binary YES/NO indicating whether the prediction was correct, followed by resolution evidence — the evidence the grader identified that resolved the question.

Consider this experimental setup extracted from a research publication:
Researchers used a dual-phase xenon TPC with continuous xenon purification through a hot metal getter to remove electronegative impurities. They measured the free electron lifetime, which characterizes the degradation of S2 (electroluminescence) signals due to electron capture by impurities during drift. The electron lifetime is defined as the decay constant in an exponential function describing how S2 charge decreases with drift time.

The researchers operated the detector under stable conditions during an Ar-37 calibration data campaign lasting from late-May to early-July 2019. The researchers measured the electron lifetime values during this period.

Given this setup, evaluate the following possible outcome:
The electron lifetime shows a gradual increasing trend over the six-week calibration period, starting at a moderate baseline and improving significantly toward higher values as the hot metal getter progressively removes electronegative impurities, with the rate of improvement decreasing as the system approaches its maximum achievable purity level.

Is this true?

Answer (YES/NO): NO